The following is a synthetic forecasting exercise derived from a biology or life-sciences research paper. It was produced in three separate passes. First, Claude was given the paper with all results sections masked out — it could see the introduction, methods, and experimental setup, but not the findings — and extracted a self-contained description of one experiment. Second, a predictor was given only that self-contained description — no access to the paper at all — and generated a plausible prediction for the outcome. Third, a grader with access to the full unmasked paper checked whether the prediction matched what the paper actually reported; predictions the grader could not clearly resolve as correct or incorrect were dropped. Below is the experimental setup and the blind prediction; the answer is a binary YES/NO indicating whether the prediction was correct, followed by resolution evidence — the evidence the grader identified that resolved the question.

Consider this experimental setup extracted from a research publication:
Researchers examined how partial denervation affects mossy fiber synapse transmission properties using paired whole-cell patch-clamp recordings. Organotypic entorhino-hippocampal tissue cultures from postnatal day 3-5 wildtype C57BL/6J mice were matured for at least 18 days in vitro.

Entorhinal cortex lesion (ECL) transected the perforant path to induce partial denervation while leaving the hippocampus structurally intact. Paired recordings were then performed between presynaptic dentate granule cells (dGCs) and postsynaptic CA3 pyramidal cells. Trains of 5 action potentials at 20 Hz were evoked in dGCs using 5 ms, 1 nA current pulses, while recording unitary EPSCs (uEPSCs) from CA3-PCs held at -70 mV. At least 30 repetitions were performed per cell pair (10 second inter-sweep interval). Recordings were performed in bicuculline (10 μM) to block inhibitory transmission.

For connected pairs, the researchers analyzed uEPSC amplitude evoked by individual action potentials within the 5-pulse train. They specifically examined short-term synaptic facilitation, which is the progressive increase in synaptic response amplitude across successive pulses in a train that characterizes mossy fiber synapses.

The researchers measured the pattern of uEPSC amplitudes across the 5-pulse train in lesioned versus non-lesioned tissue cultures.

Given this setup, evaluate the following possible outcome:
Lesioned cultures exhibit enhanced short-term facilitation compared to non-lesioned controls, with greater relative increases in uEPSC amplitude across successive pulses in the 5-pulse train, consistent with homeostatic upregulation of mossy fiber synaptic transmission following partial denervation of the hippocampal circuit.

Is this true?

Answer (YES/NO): NO